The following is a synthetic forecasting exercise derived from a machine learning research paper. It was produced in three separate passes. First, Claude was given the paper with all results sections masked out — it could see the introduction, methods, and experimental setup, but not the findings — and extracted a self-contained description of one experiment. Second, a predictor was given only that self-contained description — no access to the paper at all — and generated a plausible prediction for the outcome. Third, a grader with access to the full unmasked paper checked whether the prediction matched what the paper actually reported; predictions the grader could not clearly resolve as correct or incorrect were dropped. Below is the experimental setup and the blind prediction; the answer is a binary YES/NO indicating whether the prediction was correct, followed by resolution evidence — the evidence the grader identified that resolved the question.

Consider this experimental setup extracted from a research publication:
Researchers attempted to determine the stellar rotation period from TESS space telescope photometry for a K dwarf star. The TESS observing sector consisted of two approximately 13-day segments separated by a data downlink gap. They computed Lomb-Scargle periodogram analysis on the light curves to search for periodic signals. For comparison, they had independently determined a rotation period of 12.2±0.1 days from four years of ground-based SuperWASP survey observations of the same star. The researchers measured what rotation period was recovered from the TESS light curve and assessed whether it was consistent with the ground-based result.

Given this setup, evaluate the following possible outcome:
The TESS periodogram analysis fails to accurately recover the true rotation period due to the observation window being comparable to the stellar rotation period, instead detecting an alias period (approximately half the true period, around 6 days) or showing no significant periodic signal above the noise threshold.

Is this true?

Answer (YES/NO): YES